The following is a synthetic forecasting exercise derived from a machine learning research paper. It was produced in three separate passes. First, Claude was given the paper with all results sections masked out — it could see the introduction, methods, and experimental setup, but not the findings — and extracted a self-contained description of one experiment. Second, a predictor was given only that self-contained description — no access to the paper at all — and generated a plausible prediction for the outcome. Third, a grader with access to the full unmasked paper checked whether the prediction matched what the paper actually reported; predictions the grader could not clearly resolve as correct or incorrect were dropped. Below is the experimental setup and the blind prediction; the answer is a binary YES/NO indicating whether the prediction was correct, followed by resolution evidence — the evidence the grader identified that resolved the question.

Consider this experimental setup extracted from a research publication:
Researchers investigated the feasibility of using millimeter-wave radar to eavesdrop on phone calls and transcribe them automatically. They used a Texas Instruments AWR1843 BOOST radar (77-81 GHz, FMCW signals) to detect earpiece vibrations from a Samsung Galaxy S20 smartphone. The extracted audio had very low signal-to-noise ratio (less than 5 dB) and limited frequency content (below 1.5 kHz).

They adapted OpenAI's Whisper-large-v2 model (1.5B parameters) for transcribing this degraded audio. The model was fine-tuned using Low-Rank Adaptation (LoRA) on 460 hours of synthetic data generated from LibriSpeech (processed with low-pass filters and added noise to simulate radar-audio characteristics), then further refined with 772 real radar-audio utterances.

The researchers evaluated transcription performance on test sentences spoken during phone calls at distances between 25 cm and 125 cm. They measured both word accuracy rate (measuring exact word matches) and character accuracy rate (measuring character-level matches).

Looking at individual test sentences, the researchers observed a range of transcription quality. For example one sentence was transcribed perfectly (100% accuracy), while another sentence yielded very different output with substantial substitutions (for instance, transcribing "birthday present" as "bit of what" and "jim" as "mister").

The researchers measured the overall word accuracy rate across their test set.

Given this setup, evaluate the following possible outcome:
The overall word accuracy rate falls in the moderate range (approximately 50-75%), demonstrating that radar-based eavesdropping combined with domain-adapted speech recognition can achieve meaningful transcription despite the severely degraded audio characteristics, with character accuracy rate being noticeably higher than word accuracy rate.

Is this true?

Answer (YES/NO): NO